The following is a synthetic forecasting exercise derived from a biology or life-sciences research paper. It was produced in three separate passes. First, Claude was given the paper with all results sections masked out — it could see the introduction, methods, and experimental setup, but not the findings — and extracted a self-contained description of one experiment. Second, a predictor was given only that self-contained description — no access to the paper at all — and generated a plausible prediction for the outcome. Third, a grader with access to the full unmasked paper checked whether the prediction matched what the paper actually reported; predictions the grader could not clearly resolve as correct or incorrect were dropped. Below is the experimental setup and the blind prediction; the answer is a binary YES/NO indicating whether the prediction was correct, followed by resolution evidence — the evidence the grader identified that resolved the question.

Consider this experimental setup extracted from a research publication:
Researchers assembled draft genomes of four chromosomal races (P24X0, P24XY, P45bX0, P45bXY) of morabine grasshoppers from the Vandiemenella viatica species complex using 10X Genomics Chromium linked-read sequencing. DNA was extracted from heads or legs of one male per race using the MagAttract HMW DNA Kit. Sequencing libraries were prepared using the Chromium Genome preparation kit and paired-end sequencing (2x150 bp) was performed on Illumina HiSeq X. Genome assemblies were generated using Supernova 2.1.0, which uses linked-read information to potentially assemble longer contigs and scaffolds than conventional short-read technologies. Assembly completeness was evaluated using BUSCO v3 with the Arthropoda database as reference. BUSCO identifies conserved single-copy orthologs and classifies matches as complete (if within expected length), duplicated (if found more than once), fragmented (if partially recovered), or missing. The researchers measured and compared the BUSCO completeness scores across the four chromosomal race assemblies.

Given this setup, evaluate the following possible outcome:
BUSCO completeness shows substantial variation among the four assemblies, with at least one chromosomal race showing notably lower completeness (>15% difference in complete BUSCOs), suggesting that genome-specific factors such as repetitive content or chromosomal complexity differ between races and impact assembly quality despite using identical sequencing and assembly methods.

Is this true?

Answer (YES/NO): YES